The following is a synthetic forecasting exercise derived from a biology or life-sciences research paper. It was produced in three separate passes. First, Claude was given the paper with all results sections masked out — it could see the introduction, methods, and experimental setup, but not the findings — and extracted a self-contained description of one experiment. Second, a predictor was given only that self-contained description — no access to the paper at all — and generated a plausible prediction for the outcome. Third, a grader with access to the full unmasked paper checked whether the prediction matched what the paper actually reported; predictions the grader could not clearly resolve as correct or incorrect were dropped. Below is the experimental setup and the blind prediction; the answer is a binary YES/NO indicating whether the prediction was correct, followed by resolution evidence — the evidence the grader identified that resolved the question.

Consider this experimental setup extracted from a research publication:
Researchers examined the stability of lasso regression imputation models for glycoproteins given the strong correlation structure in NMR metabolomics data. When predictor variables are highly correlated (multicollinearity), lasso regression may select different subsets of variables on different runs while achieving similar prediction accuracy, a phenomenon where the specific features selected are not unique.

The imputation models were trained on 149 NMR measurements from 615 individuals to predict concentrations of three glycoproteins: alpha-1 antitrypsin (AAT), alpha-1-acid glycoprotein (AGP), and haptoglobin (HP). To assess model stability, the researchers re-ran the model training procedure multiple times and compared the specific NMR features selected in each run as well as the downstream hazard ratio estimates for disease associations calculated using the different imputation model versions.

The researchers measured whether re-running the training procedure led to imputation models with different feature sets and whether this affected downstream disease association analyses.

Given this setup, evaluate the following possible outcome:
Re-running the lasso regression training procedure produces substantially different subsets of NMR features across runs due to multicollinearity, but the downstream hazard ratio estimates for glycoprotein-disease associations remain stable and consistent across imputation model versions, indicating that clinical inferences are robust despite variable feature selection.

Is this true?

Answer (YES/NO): YES